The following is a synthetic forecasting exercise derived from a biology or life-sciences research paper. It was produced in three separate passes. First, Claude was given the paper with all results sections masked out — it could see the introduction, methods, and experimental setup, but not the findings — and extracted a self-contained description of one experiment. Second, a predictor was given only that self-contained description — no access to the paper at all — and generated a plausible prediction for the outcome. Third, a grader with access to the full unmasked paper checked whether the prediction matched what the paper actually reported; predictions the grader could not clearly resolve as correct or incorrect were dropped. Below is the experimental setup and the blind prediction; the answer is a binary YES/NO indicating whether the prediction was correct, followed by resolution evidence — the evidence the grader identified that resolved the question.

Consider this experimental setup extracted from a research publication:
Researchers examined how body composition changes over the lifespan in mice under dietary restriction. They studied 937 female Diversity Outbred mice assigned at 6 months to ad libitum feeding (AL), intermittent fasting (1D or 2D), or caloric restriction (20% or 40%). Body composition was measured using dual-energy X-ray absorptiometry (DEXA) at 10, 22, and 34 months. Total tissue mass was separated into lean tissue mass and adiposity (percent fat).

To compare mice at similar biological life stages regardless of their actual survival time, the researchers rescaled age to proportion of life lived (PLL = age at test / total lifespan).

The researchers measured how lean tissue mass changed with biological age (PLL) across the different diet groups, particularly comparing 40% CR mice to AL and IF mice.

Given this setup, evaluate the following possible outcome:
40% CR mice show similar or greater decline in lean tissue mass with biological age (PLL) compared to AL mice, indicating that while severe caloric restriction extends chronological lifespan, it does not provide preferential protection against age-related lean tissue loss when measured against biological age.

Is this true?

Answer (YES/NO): YES